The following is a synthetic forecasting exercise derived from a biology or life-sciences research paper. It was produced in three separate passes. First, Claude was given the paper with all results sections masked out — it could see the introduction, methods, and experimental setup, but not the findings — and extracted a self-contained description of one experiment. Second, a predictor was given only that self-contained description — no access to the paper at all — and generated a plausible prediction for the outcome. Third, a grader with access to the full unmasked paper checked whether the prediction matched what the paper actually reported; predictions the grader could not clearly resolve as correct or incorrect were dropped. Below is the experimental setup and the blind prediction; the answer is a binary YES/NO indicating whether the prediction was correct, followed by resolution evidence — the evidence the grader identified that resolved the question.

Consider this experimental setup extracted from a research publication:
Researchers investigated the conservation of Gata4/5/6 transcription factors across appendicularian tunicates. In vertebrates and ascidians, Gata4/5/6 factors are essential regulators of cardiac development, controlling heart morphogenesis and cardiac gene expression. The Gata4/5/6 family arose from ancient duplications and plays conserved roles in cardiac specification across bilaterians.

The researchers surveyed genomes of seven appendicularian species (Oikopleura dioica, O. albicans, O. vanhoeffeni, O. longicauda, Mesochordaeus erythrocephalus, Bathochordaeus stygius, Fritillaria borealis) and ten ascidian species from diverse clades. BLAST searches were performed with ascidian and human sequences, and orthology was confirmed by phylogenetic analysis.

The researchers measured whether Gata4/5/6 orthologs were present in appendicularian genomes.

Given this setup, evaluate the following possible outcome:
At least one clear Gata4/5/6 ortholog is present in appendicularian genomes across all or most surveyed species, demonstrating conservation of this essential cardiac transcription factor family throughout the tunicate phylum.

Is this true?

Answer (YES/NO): NO